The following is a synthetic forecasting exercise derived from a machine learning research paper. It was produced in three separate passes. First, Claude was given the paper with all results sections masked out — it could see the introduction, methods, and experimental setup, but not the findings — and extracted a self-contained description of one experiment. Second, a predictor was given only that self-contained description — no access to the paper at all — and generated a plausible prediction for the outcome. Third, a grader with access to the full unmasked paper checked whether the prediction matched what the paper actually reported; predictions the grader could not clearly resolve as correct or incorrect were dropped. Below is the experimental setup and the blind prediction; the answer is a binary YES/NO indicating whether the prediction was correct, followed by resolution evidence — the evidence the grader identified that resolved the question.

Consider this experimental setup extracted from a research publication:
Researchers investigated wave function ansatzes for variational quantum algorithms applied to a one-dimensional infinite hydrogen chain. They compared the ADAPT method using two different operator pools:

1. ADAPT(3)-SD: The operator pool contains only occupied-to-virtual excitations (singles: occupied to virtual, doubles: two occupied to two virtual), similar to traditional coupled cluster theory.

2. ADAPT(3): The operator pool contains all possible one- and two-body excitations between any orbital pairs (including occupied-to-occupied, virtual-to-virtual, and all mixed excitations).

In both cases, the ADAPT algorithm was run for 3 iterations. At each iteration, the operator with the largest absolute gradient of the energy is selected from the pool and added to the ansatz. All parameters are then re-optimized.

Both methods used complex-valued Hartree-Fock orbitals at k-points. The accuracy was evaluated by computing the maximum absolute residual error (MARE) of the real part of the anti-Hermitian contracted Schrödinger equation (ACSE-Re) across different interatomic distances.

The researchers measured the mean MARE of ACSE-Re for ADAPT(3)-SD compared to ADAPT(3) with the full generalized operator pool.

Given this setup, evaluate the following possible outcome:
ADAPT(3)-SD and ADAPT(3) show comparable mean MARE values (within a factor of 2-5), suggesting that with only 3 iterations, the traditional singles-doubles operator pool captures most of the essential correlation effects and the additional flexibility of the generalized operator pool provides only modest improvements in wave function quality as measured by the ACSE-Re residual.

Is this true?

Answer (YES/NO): NO